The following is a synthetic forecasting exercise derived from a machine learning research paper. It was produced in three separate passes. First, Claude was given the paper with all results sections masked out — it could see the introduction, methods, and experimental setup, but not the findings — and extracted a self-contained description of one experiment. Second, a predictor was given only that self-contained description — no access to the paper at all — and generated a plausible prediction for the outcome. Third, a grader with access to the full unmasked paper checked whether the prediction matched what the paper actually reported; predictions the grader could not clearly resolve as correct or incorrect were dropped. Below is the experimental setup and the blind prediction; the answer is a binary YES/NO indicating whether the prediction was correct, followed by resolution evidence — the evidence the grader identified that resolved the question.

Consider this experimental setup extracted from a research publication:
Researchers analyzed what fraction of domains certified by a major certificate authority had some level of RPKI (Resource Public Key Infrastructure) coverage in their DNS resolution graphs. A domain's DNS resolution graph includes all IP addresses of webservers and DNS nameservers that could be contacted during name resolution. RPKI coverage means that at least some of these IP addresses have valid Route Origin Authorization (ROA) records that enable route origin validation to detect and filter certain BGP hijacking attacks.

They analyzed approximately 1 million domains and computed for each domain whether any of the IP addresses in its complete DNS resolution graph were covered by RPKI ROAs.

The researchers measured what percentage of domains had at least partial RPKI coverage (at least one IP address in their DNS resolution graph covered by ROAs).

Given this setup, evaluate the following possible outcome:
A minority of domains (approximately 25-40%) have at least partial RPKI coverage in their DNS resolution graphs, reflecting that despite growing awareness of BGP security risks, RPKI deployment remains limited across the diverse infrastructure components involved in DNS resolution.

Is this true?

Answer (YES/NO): NO